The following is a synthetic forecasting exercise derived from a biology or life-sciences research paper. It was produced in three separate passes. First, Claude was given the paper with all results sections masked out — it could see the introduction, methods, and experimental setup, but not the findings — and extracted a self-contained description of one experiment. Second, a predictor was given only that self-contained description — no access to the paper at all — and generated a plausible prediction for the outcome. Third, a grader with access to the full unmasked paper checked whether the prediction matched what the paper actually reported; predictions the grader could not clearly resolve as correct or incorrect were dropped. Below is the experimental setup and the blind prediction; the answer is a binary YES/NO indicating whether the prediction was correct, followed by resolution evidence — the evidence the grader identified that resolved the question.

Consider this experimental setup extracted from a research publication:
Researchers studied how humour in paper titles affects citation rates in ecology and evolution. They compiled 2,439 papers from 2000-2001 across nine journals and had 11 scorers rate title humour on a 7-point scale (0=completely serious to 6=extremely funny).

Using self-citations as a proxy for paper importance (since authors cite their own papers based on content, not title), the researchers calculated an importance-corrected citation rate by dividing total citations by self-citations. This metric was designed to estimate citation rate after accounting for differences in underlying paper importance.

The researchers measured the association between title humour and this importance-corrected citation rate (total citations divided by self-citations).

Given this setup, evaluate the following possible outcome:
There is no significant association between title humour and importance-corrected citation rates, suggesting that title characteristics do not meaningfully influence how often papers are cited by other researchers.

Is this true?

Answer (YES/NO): NO